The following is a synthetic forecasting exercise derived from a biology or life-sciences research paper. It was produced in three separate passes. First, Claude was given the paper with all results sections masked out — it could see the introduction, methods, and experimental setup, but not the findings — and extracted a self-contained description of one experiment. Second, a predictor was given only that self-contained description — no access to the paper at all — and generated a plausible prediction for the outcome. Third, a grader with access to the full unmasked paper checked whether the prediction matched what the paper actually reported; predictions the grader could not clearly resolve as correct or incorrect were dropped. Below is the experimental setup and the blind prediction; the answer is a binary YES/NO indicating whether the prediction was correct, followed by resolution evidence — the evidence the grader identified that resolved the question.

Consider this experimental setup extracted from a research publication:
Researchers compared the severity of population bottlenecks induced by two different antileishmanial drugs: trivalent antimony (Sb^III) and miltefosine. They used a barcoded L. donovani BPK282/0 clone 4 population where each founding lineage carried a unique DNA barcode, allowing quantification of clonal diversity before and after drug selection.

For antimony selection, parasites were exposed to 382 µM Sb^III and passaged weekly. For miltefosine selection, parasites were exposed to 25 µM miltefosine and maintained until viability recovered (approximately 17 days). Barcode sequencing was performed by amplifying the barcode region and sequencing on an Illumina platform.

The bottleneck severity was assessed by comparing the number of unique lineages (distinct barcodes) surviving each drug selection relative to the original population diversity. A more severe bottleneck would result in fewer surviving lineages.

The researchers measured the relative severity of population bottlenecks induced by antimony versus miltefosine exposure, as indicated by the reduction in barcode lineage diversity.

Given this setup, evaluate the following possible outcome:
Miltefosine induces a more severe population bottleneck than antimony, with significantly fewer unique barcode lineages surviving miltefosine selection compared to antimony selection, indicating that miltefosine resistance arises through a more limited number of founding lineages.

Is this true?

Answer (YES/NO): YES